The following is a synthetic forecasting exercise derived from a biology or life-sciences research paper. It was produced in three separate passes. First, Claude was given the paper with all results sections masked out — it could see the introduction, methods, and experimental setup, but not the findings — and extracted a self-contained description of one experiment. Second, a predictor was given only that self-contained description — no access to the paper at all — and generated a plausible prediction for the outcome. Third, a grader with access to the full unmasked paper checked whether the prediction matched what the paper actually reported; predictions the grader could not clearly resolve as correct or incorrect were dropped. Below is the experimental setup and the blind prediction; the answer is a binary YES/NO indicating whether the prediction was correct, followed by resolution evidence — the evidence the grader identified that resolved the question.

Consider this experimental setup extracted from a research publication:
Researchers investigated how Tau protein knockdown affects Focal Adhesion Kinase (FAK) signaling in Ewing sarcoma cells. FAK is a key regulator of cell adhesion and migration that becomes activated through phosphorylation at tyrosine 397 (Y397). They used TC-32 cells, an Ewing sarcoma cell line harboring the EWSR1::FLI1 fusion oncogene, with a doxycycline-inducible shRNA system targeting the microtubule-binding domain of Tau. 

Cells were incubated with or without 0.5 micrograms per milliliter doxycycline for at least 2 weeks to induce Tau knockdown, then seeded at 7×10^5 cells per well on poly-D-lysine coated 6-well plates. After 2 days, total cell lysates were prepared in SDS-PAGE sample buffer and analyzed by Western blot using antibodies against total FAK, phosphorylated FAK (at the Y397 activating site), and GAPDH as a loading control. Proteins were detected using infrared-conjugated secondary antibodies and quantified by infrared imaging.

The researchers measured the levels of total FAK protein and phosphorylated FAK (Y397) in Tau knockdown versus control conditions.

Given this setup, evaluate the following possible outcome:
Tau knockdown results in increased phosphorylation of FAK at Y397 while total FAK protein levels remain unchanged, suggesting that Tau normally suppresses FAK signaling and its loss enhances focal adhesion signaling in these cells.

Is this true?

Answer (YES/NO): YES